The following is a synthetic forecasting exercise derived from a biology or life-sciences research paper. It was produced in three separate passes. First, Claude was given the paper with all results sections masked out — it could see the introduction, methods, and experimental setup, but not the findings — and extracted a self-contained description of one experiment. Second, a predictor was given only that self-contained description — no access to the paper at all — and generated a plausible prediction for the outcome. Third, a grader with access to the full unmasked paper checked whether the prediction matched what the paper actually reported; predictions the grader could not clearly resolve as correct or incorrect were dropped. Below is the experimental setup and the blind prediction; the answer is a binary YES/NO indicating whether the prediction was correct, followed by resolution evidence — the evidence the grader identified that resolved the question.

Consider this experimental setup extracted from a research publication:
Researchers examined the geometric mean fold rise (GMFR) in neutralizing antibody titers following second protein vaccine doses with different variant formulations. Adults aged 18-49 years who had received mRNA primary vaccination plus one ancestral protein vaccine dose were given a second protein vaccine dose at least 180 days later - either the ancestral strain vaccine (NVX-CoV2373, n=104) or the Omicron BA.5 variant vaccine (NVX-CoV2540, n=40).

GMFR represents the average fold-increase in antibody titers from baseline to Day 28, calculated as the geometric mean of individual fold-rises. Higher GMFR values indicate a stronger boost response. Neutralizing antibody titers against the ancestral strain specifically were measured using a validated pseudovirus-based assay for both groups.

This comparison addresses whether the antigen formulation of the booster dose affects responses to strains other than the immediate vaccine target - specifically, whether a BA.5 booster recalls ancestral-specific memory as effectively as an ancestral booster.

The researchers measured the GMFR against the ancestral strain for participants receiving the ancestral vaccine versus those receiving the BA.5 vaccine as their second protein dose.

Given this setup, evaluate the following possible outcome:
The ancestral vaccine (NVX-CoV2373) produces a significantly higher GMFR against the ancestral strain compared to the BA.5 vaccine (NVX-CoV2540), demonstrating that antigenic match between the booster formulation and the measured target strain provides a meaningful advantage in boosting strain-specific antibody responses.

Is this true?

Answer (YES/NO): NO